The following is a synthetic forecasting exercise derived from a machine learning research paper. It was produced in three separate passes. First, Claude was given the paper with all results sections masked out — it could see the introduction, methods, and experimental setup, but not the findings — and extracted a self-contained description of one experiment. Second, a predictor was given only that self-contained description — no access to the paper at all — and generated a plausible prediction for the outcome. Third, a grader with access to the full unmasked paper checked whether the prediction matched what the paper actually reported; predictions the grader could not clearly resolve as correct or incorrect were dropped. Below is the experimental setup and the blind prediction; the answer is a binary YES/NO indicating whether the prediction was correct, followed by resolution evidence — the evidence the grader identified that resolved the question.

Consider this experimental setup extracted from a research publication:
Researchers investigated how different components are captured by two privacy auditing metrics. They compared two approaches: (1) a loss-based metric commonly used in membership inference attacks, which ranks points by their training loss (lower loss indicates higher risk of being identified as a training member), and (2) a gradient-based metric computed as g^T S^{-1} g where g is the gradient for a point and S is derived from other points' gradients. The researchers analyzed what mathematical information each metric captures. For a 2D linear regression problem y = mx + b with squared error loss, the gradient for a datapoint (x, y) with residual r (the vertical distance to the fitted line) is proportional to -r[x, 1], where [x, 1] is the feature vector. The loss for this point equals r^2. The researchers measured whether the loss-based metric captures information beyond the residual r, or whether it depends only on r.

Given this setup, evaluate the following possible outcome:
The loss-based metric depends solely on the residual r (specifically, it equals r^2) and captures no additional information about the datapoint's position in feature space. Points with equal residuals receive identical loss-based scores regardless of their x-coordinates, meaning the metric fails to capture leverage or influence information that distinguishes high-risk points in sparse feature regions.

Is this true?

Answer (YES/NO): YES